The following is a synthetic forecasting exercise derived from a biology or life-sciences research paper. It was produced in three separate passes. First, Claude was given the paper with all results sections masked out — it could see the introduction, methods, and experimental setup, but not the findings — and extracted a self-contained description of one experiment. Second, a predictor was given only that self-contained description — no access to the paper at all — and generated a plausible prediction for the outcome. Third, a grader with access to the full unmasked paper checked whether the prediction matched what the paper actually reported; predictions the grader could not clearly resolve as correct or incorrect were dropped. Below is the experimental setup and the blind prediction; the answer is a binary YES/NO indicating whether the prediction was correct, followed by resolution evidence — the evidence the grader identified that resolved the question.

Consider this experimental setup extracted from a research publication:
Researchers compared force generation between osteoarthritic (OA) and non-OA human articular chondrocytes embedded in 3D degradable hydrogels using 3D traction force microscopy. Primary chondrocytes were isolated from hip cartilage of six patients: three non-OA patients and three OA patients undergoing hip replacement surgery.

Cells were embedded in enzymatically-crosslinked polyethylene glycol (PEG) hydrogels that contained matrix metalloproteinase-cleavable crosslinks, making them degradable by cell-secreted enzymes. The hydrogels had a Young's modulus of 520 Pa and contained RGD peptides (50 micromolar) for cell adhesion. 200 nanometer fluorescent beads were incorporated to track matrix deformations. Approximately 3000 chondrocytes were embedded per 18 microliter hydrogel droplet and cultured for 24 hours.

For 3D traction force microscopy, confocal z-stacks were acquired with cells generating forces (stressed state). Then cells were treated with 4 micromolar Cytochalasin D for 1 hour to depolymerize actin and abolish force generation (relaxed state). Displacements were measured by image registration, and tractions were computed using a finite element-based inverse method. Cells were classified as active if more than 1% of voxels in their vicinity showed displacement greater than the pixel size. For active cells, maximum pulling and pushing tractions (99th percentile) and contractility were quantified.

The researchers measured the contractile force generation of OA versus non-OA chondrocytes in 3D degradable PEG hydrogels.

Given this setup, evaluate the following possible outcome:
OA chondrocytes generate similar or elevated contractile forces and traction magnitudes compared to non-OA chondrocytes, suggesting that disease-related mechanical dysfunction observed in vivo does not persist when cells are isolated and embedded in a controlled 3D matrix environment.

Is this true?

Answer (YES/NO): YES